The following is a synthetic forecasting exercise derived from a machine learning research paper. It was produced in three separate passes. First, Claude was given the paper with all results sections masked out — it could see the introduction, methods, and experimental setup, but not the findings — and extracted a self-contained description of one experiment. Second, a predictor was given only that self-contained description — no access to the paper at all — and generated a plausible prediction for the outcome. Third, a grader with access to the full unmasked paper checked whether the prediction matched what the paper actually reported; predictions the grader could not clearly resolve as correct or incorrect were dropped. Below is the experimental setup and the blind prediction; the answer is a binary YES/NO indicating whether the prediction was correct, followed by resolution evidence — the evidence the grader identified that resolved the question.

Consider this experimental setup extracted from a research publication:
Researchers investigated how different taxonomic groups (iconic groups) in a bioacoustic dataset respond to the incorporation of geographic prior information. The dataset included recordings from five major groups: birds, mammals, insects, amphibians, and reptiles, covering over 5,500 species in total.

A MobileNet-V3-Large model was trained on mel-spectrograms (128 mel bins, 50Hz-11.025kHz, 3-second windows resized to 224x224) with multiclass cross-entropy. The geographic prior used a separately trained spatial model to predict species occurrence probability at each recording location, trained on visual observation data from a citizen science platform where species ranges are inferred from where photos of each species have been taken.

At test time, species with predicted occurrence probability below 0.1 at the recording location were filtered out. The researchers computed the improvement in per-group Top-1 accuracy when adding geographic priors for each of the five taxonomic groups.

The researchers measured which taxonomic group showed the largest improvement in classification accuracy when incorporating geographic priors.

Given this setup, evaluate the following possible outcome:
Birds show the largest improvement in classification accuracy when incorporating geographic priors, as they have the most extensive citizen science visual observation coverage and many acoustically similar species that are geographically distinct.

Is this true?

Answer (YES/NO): NO